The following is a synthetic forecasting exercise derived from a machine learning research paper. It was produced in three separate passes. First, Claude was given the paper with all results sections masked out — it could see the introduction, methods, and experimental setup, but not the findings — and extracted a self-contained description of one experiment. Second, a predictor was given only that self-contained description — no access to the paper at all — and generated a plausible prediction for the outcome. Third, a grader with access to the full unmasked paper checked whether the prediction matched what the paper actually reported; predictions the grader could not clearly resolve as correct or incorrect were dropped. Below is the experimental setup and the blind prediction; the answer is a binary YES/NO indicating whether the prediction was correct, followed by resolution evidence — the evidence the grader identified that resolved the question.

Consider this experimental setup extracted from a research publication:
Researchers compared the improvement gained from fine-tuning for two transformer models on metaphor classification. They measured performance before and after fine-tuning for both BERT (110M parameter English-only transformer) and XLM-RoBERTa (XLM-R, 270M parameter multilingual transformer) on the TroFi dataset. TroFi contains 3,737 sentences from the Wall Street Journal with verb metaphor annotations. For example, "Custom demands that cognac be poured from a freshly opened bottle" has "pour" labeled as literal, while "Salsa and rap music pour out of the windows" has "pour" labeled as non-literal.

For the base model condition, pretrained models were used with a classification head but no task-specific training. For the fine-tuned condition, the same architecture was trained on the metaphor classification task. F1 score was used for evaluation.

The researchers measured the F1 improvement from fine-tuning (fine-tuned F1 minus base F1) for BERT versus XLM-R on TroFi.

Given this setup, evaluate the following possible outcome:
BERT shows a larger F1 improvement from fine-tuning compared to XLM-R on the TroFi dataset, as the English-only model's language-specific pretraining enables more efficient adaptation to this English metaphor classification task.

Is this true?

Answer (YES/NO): NO